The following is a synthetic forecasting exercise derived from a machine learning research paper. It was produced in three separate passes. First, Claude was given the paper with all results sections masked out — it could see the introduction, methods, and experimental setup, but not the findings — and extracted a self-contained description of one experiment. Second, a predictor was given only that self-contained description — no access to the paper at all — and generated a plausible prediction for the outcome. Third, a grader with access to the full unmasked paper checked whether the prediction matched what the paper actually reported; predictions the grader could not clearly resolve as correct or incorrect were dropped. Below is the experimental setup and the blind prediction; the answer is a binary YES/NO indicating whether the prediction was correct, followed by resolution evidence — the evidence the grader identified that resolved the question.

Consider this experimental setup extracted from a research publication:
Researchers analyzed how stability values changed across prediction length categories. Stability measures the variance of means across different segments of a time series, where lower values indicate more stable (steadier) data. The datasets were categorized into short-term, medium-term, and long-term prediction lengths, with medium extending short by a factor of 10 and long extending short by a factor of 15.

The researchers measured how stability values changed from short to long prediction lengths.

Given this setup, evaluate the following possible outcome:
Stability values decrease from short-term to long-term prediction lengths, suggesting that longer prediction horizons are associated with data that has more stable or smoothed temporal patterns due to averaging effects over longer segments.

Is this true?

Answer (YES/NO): YES